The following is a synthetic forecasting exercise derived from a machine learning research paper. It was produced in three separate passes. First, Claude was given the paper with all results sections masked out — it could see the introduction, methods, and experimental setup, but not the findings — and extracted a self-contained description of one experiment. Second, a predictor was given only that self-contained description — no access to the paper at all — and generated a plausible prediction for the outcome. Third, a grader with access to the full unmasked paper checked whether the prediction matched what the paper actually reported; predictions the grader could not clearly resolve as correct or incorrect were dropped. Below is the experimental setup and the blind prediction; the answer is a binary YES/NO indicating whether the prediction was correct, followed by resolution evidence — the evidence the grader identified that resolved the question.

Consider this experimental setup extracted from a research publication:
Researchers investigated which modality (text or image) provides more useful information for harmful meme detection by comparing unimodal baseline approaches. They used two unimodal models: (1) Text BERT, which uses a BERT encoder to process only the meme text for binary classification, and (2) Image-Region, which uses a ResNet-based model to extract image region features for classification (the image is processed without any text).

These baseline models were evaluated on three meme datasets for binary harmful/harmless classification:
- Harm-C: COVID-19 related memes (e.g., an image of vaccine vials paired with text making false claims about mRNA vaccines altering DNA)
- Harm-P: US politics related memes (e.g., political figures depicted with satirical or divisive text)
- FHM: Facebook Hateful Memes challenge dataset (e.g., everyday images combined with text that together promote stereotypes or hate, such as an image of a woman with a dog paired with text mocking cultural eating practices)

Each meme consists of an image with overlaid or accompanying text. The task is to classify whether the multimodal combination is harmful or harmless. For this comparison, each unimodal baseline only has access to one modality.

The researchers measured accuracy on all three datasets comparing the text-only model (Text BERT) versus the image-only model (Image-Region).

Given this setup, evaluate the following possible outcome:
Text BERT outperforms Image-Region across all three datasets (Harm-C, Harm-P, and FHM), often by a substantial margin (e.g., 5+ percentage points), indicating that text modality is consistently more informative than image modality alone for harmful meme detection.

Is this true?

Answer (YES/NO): NO